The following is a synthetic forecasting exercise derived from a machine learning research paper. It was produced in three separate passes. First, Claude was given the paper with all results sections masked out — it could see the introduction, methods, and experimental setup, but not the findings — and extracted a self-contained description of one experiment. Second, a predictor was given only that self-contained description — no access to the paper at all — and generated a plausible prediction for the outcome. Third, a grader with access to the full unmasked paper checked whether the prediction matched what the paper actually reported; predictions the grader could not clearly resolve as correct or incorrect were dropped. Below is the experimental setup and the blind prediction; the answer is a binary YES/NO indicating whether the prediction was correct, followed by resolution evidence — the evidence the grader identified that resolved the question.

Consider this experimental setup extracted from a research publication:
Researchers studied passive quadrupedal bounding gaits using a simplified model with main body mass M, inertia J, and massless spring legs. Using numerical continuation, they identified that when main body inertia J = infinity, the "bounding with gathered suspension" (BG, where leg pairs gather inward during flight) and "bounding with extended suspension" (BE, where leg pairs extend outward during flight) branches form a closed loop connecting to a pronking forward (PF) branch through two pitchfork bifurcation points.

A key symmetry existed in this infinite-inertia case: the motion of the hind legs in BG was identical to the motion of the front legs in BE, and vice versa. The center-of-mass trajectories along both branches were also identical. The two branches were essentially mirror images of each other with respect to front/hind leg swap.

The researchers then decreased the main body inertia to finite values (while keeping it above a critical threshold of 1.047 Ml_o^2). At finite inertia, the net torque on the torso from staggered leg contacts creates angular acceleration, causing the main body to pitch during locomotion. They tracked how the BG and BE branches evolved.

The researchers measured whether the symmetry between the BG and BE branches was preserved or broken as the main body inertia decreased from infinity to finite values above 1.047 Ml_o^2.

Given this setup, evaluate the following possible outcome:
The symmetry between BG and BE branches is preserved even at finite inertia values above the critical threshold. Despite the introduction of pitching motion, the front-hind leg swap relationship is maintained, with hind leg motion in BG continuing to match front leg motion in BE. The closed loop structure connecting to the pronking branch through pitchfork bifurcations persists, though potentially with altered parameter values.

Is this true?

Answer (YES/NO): NO